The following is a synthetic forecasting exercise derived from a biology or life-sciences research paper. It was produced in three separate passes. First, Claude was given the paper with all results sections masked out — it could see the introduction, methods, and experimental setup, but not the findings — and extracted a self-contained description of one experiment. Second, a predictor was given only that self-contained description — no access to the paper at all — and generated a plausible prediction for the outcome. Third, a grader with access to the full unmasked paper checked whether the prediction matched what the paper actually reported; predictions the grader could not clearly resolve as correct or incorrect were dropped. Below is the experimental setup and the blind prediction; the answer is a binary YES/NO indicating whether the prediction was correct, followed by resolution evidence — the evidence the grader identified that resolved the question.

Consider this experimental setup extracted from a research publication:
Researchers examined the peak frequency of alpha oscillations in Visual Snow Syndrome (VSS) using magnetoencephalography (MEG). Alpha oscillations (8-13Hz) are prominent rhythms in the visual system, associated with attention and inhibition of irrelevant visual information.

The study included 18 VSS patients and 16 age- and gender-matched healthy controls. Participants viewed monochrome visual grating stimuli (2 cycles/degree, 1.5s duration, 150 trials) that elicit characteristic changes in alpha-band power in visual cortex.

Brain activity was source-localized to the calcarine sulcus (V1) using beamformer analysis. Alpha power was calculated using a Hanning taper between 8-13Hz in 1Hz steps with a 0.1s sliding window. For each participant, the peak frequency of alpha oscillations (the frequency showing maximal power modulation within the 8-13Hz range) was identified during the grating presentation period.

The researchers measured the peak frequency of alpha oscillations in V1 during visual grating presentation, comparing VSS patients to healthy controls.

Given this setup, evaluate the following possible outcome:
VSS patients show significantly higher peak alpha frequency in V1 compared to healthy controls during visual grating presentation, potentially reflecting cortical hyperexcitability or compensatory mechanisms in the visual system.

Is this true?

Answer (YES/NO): NO